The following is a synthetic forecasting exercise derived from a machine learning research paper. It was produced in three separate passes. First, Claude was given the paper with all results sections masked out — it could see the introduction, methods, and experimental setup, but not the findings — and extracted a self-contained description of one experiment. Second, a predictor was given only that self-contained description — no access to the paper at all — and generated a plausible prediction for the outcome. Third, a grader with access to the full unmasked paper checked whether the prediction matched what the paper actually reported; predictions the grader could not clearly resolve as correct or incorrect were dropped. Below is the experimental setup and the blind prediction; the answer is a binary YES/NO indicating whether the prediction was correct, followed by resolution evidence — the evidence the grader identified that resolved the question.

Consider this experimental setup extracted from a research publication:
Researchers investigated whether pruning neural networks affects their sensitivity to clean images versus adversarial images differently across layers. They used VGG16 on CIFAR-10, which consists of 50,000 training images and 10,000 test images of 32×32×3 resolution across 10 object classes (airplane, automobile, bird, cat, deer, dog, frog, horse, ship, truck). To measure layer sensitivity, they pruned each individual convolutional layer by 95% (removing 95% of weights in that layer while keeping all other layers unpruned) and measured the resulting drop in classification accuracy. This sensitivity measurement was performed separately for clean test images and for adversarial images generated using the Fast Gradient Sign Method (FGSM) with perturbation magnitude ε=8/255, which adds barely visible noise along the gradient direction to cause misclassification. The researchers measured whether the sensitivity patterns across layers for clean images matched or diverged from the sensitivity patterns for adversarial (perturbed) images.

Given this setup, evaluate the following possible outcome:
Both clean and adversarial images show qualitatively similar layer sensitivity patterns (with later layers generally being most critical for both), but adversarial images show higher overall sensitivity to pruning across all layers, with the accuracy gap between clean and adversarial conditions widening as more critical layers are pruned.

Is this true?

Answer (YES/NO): NO